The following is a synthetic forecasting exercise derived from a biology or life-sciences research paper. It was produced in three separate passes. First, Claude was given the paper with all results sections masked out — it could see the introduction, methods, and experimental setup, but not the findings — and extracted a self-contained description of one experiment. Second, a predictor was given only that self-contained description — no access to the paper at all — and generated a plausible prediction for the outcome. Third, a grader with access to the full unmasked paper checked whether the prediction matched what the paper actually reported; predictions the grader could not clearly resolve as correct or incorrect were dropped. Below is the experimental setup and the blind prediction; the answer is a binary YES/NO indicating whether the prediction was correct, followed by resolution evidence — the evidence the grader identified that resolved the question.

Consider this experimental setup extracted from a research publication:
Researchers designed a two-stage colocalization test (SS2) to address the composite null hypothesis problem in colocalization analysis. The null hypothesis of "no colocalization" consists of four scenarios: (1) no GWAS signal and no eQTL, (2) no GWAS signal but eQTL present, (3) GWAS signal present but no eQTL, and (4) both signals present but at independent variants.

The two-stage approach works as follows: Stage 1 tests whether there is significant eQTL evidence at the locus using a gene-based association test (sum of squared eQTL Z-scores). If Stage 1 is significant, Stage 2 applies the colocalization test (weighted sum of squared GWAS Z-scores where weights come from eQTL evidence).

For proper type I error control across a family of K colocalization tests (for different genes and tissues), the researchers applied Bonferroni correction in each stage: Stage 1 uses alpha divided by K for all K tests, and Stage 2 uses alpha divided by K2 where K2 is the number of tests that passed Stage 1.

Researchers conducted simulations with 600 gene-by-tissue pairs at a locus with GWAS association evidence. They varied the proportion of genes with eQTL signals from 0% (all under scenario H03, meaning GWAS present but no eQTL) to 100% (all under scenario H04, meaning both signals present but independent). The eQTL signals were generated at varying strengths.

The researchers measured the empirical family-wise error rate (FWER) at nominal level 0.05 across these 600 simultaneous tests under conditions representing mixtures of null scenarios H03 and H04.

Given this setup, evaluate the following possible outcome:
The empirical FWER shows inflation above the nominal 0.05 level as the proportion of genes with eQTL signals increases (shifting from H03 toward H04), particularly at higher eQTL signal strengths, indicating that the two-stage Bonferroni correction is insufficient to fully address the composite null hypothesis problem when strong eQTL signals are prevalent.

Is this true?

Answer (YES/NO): NO